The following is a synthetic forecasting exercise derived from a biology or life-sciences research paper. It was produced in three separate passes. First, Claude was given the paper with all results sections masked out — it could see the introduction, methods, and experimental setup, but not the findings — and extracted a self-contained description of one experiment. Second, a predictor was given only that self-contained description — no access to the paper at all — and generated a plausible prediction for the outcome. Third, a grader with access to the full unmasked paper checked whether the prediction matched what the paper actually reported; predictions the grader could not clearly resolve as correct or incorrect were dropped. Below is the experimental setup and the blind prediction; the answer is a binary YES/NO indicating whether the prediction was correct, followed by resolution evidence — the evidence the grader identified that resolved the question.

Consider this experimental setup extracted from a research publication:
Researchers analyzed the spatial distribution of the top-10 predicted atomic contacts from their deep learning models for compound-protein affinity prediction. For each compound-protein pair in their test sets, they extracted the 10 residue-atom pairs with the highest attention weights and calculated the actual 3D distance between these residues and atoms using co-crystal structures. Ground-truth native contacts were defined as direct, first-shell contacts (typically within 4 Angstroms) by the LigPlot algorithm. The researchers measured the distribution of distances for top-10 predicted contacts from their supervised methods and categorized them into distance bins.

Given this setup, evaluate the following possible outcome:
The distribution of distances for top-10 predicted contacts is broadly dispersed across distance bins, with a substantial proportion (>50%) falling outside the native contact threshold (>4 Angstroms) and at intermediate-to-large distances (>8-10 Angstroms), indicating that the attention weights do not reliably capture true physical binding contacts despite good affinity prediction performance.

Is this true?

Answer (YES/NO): NO